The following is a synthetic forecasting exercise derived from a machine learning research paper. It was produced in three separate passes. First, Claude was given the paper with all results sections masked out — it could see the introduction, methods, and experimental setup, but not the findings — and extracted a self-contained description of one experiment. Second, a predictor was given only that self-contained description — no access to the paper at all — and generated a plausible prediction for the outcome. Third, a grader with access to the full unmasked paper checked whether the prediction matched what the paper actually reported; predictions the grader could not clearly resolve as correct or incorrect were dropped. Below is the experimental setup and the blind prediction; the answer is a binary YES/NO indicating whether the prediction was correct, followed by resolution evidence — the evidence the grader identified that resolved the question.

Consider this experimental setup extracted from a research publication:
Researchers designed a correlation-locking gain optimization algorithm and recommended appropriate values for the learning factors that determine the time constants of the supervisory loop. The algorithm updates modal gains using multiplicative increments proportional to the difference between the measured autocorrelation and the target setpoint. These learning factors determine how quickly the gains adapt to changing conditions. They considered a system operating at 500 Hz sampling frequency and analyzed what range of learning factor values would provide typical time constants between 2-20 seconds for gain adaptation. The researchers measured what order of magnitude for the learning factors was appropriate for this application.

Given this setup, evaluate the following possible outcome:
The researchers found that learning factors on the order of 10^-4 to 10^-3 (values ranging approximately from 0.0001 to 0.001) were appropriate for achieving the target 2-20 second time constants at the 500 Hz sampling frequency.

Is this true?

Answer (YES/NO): YES